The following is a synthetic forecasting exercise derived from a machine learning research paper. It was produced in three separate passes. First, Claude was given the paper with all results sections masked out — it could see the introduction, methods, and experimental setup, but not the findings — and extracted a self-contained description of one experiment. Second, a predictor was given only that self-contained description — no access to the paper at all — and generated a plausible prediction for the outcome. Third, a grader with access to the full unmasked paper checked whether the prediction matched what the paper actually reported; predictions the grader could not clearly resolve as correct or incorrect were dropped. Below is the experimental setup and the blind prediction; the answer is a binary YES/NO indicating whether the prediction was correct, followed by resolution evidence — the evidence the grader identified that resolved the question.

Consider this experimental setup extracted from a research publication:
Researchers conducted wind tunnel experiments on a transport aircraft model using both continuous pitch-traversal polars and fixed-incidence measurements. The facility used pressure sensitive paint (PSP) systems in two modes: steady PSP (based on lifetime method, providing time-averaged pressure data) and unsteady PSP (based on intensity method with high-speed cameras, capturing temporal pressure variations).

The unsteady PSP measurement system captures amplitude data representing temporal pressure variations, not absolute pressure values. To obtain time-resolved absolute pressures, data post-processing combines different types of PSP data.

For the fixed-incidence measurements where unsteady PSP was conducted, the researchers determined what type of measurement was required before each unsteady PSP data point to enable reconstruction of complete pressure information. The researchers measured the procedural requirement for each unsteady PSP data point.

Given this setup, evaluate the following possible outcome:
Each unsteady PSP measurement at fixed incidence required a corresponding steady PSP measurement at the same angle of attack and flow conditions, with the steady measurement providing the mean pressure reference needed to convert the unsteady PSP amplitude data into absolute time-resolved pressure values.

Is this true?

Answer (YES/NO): YES